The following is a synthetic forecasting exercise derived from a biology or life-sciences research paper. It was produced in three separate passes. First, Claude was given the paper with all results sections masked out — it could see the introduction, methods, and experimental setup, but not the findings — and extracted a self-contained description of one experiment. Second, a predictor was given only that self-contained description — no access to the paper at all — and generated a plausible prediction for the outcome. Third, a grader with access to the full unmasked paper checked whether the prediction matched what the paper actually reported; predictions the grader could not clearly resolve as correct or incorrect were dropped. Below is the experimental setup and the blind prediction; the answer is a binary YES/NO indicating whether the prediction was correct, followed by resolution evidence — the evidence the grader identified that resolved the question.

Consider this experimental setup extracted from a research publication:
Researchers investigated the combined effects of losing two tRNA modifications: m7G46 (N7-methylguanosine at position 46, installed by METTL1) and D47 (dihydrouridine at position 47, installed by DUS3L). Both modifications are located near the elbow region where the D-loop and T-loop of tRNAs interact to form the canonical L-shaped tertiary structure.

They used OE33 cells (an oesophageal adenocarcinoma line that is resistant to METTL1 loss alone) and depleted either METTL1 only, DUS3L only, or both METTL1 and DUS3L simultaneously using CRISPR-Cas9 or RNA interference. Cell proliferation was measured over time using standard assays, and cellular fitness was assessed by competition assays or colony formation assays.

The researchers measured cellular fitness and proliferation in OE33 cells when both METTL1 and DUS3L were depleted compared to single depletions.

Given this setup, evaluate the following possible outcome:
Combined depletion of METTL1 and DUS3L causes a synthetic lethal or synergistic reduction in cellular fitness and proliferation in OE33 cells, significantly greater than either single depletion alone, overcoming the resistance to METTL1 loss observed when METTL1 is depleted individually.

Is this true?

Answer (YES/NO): YES